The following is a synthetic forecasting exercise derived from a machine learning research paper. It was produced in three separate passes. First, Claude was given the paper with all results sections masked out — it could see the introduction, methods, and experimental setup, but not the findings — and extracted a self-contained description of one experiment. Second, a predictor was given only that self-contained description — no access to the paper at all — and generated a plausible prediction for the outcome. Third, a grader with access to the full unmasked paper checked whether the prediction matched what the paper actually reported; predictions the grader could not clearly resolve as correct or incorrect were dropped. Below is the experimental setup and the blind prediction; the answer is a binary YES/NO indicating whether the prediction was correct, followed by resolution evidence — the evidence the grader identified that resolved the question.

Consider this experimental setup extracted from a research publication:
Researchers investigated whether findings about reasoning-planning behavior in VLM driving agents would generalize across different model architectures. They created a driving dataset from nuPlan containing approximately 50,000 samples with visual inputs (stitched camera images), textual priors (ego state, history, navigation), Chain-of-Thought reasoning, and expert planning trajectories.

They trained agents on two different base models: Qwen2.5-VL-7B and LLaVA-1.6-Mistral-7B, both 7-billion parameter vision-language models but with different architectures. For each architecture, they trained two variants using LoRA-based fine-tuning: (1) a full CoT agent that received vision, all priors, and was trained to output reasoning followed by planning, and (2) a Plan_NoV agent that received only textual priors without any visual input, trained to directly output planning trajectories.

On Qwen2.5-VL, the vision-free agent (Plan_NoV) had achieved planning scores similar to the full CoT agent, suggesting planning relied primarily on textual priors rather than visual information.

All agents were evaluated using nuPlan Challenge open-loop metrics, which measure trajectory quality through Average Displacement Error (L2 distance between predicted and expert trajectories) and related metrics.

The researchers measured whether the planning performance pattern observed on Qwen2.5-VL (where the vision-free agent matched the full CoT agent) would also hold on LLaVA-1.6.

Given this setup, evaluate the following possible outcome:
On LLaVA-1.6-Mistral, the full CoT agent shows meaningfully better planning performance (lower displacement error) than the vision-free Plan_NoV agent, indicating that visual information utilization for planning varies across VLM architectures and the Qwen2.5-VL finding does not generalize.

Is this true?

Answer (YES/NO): NO